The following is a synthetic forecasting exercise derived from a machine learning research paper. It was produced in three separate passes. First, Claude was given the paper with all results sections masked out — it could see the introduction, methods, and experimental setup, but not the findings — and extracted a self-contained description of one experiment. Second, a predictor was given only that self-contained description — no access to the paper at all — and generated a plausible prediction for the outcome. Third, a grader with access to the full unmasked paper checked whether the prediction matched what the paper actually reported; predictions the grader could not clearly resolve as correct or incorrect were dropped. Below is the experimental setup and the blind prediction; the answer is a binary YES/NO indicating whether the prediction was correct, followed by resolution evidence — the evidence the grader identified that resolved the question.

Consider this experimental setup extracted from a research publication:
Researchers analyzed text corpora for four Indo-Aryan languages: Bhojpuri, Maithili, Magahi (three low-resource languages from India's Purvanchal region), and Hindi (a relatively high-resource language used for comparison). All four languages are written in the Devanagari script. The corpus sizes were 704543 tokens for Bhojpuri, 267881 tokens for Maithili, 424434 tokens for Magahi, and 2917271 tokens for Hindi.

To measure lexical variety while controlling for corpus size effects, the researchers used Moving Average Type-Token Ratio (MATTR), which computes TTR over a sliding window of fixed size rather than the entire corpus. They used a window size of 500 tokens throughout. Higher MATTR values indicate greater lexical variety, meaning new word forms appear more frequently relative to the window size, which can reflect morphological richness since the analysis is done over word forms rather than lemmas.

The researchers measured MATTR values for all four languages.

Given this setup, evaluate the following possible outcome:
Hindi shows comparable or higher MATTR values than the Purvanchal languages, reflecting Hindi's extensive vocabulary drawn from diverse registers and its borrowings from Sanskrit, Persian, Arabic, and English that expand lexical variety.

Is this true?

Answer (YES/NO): NO